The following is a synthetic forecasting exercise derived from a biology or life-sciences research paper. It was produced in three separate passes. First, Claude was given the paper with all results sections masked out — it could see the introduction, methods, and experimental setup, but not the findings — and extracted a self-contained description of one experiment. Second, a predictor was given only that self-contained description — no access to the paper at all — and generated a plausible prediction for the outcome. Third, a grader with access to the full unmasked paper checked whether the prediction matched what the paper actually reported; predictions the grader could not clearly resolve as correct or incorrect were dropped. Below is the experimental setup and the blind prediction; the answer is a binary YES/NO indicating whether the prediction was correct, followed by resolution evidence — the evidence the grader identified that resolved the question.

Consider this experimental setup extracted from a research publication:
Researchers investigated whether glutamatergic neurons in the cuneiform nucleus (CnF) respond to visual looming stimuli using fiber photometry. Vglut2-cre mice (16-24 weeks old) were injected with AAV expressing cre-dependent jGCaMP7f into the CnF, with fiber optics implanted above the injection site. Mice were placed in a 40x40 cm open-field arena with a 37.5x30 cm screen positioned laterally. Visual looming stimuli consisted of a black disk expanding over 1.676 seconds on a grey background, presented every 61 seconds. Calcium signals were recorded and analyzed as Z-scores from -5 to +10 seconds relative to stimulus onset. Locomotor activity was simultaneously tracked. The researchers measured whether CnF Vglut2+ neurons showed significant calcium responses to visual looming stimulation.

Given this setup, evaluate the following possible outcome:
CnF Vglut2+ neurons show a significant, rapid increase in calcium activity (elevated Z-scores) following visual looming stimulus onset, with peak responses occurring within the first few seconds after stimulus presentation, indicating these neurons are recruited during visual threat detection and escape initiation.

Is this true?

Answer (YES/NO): YES